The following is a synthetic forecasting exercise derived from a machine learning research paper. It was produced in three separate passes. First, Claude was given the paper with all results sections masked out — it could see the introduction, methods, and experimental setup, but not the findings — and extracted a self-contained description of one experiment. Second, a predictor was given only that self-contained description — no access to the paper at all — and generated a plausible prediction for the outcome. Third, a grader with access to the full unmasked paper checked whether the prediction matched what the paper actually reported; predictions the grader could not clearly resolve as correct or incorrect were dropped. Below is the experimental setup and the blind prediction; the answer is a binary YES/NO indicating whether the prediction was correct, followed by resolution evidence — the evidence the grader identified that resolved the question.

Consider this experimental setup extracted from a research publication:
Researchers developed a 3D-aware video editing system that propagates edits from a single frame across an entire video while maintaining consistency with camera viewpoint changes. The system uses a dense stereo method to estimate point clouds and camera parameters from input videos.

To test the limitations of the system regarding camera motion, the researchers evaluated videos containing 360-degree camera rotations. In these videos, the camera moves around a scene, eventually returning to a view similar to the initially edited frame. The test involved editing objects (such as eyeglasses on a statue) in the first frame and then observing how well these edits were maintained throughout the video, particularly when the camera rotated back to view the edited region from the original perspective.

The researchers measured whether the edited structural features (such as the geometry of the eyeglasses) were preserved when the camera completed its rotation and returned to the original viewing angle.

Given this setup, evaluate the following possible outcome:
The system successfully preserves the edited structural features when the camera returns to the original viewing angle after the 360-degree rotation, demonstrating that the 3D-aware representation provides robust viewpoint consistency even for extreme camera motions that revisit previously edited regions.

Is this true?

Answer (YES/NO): NO